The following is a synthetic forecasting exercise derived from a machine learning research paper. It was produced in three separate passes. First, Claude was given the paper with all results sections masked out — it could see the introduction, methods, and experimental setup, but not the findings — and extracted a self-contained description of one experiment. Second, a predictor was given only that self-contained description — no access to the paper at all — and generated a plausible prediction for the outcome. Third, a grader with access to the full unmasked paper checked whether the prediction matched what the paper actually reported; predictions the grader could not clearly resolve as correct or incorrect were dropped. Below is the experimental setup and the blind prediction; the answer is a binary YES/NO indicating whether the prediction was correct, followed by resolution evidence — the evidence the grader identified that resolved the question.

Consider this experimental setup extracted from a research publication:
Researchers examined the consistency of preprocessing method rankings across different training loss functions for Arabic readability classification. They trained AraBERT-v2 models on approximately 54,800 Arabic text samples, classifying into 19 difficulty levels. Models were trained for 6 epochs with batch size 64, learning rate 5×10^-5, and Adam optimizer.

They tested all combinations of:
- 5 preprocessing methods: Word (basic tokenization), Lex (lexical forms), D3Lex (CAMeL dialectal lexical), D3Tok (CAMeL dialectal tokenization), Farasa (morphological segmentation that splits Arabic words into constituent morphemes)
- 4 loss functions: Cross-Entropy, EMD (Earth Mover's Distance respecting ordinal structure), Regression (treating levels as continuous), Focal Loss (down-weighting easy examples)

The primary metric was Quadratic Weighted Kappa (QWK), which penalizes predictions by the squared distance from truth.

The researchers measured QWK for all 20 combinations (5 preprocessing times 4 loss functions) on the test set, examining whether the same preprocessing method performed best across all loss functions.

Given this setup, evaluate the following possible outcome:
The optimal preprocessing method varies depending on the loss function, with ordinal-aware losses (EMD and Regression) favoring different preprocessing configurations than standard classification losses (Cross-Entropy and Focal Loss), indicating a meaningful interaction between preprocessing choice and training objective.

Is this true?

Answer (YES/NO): NO